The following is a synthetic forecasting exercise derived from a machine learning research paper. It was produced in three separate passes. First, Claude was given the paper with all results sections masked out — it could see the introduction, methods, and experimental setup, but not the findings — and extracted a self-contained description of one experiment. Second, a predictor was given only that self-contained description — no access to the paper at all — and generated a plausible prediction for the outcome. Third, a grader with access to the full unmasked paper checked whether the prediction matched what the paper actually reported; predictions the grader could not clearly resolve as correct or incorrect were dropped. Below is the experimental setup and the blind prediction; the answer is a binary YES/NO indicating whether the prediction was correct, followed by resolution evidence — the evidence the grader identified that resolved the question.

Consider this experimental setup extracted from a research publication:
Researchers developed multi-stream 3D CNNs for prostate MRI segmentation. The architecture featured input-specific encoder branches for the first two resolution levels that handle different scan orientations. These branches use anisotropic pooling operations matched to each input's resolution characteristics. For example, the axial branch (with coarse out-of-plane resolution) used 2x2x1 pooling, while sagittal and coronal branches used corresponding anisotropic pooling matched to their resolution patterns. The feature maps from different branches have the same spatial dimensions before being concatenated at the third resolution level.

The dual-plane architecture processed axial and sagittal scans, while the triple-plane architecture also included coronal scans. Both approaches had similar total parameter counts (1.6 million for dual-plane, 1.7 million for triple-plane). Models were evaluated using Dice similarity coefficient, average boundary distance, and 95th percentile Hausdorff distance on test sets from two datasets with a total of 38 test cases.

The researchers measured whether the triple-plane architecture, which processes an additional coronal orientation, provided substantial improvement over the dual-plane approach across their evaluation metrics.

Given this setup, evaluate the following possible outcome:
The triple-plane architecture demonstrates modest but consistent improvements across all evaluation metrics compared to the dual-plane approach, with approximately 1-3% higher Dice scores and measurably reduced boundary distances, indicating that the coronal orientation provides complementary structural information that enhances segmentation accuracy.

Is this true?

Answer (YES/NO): NO